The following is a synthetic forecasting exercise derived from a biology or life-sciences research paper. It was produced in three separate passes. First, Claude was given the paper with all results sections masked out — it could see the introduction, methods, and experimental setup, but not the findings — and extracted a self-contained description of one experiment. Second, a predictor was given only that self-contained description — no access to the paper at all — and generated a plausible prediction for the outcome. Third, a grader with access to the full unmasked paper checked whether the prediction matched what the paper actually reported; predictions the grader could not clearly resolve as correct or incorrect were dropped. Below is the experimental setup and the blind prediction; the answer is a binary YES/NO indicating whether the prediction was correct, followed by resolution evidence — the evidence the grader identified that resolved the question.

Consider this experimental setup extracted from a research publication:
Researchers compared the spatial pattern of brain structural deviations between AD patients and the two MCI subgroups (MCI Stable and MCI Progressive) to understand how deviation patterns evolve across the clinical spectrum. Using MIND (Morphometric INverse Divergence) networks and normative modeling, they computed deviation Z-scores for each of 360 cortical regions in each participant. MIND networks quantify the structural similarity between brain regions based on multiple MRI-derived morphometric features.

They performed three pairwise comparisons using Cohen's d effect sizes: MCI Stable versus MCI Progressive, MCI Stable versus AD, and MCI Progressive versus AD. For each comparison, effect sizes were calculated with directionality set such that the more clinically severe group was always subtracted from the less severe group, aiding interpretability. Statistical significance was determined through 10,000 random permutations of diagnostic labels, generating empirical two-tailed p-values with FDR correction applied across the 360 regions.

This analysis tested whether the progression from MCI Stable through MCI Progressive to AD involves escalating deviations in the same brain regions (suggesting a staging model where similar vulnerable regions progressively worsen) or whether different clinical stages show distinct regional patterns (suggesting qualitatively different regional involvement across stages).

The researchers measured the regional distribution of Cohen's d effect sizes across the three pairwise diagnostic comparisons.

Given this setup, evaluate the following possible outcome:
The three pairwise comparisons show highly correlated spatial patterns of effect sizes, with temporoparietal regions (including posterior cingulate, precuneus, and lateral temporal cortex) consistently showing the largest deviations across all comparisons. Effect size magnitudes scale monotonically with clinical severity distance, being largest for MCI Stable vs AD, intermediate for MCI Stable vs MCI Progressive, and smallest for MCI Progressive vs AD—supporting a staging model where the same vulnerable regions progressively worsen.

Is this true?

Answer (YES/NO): NO